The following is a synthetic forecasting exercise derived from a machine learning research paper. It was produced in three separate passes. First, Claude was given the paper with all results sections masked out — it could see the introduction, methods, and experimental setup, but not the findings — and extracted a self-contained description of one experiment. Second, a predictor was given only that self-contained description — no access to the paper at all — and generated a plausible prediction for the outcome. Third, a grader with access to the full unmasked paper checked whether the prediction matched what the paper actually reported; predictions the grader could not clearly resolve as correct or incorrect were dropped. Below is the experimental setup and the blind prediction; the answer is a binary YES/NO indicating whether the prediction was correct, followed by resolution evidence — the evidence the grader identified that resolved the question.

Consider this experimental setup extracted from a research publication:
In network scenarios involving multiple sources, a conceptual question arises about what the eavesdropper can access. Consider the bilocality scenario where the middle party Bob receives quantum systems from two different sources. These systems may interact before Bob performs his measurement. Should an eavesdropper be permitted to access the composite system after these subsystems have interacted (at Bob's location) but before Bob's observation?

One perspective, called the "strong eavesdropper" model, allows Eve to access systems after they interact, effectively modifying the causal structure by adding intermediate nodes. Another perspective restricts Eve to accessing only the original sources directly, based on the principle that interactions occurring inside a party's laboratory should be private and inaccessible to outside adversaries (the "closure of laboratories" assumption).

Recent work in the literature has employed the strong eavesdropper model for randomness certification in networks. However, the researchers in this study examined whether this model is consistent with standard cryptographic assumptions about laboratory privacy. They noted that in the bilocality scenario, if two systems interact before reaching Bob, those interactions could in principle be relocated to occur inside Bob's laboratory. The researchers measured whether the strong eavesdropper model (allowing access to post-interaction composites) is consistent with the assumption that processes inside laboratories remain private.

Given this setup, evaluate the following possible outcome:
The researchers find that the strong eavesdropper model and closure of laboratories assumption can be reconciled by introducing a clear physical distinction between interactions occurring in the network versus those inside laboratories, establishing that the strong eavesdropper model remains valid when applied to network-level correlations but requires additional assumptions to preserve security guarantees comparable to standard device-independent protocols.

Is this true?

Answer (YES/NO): NO